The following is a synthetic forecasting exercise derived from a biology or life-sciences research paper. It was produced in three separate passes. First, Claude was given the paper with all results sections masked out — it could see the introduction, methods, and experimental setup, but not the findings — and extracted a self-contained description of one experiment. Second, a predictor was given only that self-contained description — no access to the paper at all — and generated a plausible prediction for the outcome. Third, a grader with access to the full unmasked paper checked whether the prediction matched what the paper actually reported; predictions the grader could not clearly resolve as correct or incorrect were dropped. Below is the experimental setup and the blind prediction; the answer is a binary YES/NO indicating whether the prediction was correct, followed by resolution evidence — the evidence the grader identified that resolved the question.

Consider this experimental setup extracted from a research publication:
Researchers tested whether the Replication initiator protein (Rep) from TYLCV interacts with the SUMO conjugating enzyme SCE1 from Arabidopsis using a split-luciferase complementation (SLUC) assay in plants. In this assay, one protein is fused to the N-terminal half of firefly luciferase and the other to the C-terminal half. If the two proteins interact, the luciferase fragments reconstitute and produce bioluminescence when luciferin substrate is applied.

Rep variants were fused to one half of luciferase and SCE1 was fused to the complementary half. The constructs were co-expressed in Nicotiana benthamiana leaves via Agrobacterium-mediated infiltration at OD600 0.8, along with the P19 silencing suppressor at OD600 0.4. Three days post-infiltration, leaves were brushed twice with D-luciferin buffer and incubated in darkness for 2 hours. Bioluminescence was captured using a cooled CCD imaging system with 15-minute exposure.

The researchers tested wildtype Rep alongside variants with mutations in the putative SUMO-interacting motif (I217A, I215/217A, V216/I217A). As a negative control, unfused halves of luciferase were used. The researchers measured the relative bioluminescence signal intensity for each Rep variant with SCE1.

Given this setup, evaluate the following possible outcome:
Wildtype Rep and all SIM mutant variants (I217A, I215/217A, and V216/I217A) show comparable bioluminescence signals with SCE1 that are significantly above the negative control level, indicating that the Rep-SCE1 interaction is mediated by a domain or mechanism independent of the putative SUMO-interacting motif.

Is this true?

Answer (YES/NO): NO